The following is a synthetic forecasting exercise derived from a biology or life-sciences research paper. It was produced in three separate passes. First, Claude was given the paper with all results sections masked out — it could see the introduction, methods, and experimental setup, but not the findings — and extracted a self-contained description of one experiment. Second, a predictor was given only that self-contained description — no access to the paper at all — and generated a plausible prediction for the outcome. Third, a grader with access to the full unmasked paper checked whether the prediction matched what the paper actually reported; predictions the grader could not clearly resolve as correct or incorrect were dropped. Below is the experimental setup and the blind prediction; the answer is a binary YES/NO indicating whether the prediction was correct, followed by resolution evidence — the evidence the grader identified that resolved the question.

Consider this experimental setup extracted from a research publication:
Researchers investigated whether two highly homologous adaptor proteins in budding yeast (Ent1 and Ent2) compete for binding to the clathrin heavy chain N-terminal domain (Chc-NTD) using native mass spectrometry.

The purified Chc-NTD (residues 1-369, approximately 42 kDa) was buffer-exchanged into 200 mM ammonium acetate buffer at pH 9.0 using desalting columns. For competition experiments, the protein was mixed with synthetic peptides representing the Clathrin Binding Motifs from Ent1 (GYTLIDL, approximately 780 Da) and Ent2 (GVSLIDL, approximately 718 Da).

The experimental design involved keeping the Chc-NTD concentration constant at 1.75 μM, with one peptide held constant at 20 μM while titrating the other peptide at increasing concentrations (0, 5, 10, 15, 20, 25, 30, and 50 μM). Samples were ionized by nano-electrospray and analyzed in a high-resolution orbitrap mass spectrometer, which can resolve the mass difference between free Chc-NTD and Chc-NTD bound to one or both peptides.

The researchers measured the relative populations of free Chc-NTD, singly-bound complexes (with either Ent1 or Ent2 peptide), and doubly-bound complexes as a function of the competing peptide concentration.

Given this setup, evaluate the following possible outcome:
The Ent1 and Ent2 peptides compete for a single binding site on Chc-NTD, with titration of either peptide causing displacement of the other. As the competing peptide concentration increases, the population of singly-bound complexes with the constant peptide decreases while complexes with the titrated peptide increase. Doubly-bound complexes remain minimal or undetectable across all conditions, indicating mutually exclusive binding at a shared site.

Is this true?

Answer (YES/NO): NO